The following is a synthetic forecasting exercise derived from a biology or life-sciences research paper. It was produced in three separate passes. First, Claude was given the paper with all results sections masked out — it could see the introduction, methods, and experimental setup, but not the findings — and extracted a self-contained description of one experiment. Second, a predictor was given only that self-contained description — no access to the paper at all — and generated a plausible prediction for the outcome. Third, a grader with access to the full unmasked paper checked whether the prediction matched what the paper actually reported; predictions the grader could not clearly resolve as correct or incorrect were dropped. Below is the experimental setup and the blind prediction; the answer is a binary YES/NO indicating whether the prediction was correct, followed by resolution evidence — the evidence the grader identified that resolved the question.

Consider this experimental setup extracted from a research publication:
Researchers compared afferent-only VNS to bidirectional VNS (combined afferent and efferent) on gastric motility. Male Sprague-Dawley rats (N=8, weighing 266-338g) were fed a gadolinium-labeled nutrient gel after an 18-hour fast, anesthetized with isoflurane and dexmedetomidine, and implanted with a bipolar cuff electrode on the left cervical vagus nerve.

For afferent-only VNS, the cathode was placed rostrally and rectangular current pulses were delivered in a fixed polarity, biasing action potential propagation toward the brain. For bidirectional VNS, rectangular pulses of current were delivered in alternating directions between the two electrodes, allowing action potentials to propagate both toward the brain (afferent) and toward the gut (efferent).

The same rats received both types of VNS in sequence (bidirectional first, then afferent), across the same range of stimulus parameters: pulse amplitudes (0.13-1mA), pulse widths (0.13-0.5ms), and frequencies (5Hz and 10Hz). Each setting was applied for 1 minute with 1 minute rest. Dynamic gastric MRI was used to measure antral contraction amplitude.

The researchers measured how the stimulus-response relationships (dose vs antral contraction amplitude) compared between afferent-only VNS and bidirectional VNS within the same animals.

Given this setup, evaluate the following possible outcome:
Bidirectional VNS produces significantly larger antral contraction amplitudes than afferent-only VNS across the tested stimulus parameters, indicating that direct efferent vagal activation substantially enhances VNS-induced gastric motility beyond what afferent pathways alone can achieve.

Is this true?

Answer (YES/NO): NO